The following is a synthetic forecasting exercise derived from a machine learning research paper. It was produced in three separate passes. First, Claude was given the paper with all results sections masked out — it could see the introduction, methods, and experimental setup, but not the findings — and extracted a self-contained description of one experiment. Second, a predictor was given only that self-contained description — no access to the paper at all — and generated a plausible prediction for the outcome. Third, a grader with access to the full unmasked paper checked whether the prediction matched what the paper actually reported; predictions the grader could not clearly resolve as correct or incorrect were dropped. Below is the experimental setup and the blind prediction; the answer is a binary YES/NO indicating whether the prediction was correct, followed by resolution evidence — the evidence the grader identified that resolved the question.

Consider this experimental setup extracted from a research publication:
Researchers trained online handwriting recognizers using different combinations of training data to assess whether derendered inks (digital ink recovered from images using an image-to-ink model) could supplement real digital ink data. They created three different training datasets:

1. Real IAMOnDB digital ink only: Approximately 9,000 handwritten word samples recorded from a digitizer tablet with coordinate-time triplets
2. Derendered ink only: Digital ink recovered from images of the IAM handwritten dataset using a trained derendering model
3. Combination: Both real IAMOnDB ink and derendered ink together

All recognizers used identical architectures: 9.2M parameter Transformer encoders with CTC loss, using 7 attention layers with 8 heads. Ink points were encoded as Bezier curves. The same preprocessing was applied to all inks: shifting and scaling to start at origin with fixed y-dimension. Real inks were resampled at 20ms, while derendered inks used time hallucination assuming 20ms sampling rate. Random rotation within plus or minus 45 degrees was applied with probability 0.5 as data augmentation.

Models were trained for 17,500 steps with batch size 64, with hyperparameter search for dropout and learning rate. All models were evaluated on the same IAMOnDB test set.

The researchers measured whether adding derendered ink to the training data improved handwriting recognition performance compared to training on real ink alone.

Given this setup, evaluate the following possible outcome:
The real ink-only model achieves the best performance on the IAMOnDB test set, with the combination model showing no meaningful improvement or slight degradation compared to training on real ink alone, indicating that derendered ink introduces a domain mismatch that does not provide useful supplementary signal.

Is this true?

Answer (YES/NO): NO